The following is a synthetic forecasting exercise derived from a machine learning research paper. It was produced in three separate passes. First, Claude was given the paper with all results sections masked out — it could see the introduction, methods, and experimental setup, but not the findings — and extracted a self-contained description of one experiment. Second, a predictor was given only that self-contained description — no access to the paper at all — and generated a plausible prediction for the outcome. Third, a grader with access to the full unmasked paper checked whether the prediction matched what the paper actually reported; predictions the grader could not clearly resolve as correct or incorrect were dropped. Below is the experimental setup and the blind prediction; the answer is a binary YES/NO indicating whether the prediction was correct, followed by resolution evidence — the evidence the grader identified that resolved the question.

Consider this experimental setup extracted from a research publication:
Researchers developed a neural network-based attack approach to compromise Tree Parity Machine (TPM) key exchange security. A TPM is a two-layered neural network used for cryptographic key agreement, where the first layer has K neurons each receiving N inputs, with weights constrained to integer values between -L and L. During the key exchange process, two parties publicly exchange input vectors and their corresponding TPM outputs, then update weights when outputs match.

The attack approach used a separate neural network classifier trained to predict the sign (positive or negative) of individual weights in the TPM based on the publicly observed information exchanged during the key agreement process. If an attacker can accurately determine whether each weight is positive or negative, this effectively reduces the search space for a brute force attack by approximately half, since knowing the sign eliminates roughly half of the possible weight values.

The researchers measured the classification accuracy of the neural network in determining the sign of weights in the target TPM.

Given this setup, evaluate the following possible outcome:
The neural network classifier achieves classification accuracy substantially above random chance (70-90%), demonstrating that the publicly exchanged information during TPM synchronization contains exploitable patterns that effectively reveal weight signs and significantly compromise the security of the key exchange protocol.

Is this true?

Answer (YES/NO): NO